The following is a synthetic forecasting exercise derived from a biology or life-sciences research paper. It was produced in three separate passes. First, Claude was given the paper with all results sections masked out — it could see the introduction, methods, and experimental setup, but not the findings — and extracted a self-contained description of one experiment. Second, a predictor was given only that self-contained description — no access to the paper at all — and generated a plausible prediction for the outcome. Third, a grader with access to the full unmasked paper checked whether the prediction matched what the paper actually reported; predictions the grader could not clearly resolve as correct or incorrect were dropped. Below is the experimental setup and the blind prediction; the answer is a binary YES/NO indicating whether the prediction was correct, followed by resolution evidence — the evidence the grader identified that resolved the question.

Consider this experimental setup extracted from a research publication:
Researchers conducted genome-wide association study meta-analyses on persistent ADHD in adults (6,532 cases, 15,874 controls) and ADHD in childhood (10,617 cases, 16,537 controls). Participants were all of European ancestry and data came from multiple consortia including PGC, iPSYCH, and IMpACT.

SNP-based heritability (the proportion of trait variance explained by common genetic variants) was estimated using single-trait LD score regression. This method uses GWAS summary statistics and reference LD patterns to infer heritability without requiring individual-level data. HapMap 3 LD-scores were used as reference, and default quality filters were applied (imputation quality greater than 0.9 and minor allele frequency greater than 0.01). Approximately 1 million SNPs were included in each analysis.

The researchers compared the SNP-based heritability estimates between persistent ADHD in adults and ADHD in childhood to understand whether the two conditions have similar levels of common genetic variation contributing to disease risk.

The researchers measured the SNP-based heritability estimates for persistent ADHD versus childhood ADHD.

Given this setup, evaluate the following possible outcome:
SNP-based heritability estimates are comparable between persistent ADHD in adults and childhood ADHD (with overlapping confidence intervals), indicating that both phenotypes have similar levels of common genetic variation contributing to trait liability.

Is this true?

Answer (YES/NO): YES